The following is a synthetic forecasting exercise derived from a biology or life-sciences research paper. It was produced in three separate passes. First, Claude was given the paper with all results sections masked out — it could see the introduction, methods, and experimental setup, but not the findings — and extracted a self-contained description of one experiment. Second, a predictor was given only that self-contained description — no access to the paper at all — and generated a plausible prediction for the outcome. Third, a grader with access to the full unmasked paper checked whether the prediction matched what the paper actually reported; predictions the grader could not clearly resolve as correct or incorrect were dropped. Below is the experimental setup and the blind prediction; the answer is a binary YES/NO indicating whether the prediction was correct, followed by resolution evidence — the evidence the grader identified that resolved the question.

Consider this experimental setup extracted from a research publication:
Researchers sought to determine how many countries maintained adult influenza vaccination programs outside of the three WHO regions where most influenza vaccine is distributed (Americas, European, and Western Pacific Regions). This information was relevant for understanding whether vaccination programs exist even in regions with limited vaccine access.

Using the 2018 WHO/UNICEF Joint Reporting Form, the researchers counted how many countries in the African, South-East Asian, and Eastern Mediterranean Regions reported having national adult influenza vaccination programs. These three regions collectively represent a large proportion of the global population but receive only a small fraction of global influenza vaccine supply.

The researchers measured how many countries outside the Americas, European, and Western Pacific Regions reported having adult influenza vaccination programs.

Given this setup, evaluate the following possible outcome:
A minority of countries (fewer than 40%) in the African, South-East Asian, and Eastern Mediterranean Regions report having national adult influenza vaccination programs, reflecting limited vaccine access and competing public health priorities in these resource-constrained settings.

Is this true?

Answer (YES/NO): YES